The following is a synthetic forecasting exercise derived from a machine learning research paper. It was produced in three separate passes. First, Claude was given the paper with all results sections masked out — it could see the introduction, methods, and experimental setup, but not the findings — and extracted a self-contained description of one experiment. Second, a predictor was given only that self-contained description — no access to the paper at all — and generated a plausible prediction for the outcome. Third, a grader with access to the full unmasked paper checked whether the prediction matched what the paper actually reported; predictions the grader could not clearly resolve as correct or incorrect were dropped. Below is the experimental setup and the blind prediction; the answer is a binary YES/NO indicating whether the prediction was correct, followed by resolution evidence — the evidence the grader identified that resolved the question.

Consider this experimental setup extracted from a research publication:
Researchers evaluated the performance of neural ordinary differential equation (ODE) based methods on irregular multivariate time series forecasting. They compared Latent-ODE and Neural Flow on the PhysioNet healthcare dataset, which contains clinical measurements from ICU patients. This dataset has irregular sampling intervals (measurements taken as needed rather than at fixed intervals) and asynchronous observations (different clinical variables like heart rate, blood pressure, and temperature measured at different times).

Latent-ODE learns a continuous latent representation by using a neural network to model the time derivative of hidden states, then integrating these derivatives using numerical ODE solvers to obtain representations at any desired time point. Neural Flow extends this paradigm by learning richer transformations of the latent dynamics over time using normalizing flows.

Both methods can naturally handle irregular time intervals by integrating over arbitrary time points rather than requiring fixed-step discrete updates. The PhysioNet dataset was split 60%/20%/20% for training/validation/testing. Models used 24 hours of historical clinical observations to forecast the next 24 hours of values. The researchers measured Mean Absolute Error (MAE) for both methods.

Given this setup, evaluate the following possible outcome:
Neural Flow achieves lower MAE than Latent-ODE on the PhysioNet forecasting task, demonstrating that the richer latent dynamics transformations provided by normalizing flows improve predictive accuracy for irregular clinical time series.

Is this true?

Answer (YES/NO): NO